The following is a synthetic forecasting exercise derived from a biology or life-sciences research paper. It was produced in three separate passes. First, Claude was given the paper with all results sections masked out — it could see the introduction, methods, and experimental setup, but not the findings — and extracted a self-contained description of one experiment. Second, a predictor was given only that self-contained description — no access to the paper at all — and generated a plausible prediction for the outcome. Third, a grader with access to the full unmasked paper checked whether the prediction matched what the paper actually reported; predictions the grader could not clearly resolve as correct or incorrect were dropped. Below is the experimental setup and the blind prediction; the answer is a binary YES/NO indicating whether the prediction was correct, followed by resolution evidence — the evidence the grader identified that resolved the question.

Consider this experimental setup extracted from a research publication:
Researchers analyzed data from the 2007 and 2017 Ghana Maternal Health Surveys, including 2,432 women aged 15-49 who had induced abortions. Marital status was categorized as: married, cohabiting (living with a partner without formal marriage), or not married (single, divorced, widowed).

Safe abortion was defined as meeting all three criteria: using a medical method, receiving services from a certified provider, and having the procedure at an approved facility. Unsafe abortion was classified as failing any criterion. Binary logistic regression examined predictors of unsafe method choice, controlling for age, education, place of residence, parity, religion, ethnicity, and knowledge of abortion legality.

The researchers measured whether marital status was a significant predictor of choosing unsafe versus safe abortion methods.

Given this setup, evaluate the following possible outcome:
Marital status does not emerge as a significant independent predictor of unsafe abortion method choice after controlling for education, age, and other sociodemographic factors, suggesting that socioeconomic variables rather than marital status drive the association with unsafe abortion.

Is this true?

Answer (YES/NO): NO